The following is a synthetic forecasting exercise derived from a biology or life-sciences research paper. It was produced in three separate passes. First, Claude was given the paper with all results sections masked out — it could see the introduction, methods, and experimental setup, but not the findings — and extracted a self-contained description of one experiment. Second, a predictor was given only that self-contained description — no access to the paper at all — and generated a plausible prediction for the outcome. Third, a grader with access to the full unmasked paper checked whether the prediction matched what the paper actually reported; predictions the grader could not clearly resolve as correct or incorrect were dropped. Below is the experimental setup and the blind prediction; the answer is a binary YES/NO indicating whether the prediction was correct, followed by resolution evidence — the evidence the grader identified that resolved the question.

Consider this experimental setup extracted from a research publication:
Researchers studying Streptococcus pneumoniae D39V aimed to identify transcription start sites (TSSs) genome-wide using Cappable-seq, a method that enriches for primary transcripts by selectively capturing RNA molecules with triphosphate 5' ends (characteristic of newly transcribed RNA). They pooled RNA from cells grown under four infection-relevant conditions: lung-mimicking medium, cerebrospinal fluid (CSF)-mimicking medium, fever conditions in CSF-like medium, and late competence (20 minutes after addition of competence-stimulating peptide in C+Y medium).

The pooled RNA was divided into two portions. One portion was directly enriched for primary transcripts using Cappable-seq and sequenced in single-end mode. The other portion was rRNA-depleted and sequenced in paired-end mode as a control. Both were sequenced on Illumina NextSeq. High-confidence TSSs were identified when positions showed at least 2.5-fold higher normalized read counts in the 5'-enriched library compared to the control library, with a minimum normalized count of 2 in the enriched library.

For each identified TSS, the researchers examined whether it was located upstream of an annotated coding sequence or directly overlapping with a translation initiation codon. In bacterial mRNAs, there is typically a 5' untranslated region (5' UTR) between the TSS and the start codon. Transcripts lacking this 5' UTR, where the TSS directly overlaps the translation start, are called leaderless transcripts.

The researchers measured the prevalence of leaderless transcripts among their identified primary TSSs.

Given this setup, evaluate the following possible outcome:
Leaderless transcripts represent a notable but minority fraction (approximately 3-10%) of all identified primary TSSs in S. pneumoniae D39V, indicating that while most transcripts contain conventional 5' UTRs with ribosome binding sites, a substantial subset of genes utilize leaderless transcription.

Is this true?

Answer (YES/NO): YES